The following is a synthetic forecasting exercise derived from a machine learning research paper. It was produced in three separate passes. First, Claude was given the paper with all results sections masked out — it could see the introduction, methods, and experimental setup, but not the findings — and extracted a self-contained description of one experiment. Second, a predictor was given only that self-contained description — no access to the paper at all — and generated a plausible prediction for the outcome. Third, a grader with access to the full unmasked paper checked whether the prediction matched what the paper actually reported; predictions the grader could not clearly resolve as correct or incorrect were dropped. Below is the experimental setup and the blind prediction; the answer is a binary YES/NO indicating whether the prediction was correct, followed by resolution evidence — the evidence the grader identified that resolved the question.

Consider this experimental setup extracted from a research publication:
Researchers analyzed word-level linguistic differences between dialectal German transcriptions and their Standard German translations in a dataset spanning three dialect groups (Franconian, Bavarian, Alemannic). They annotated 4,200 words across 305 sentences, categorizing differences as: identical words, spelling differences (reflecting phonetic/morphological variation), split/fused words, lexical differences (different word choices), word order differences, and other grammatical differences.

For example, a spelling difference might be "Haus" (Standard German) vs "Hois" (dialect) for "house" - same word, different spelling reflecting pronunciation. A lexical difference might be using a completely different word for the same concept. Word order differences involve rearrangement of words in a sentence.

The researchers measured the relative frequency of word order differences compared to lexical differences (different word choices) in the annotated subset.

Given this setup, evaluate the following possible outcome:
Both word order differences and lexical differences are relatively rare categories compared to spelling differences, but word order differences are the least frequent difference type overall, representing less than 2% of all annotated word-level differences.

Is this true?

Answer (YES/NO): YES